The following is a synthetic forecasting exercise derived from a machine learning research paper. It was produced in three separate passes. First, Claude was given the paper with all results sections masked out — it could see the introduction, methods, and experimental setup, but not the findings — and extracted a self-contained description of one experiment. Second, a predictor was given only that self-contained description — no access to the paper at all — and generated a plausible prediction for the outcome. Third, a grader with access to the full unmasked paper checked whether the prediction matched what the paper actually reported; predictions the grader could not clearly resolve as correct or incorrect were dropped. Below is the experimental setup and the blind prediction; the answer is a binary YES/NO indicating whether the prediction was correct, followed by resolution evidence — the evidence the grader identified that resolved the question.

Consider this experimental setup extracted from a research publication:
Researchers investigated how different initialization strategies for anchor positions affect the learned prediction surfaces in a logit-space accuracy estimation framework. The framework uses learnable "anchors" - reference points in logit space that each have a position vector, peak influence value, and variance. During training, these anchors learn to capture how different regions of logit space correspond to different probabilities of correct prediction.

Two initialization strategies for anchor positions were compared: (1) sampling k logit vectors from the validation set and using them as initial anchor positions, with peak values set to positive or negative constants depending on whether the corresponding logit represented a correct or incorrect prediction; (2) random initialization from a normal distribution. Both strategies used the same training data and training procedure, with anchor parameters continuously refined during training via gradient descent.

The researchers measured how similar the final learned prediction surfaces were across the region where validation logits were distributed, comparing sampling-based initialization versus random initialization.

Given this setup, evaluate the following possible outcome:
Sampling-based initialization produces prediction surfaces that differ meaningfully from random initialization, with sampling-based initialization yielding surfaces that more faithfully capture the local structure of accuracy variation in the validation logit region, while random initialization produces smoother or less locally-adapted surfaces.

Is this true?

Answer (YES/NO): NO